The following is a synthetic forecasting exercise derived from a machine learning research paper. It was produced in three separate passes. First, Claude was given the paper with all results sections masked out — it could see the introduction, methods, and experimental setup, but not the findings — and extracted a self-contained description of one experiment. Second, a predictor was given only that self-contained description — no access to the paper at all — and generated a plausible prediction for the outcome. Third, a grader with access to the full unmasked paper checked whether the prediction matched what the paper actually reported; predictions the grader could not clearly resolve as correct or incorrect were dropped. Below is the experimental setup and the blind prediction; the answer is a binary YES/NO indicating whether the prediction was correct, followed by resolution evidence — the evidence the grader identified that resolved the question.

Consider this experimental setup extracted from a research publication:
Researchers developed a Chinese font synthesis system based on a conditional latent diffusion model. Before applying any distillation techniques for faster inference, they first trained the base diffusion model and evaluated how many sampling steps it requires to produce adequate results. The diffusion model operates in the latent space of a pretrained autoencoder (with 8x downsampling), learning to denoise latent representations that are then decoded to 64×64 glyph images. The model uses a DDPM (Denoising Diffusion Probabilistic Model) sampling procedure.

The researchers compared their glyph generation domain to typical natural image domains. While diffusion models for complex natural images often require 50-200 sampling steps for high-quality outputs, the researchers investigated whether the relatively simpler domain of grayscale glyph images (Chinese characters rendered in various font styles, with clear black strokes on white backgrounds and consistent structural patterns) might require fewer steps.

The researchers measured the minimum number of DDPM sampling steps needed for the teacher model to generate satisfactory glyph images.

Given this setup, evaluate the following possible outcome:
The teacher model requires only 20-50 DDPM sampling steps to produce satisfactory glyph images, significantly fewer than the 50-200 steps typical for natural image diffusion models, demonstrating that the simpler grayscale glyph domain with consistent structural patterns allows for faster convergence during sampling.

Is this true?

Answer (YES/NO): NO